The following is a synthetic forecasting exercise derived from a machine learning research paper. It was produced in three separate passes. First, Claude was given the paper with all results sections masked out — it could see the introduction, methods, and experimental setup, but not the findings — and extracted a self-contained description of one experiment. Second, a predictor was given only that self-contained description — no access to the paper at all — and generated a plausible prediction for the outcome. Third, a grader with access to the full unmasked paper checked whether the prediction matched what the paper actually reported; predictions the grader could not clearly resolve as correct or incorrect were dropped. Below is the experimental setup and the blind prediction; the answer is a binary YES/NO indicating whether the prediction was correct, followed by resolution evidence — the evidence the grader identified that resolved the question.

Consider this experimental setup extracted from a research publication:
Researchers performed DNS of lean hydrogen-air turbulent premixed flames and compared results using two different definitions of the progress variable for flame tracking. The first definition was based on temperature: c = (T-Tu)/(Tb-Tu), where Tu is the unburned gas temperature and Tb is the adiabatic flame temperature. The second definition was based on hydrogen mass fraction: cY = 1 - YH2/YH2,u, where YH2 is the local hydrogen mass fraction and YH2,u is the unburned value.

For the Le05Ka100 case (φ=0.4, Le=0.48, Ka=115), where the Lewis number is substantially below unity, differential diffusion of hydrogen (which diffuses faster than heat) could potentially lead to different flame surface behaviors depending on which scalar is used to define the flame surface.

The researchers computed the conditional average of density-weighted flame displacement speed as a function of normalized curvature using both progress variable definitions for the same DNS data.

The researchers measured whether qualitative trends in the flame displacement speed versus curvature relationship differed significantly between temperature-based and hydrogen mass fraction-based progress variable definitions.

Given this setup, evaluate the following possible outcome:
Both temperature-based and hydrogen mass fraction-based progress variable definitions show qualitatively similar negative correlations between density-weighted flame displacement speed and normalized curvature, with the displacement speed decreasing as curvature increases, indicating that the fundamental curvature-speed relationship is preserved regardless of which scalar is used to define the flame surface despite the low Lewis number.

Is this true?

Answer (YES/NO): YES